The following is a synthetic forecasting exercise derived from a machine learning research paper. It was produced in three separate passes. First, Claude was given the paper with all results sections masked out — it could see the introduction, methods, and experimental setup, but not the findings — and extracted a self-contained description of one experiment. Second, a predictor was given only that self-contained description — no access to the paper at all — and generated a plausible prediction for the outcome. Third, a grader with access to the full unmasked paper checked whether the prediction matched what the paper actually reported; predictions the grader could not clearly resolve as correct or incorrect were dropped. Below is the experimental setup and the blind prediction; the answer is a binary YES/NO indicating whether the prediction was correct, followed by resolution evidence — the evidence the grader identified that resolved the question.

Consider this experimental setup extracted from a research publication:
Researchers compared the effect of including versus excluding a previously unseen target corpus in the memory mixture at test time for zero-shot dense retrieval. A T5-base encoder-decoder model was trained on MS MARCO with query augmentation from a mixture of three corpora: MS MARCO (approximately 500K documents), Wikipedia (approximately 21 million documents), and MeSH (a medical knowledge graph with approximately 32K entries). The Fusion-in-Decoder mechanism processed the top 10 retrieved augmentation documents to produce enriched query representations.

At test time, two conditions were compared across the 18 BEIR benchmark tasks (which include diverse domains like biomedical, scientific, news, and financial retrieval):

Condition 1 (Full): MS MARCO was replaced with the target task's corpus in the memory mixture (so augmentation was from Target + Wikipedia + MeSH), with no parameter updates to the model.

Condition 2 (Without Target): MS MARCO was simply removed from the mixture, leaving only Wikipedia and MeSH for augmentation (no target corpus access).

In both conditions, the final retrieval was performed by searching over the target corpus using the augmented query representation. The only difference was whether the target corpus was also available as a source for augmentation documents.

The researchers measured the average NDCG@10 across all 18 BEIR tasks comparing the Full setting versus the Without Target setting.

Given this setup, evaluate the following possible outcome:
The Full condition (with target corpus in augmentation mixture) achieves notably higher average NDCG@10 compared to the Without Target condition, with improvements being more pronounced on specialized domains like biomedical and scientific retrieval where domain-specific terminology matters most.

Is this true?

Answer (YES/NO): NO